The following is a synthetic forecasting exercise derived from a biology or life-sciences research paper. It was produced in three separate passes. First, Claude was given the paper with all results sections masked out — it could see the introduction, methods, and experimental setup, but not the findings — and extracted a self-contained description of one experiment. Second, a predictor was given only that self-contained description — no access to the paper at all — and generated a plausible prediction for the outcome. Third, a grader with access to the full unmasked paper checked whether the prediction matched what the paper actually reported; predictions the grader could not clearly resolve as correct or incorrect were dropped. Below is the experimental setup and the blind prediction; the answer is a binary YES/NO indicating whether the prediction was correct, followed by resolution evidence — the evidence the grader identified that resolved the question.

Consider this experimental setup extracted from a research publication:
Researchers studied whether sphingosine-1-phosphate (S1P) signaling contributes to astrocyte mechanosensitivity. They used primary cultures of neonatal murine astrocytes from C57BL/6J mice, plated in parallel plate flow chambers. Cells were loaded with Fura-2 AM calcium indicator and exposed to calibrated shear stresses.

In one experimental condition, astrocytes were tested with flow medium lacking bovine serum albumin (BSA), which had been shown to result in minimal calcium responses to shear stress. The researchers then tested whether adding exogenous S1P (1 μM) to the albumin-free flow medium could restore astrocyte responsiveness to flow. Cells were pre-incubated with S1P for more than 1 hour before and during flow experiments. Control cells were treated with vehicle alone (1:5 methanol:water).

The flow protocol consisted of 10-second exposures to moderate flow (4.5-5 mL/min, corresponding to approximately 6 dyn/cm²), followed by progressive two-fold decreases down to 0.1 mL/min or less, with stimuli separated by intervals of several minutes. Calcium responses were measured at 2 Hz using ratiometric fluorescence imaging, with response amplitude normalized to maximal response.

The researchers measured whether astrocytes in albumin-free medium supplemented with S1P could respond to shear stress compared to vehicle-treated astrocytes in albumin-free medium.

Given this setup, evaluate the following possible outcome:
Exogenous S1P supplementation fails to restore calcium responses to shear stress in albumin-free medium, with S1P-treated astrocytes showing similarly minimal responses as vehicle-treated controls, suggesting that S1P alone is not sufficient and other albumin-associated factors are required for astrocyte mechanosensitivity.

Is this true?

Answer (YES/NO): NO